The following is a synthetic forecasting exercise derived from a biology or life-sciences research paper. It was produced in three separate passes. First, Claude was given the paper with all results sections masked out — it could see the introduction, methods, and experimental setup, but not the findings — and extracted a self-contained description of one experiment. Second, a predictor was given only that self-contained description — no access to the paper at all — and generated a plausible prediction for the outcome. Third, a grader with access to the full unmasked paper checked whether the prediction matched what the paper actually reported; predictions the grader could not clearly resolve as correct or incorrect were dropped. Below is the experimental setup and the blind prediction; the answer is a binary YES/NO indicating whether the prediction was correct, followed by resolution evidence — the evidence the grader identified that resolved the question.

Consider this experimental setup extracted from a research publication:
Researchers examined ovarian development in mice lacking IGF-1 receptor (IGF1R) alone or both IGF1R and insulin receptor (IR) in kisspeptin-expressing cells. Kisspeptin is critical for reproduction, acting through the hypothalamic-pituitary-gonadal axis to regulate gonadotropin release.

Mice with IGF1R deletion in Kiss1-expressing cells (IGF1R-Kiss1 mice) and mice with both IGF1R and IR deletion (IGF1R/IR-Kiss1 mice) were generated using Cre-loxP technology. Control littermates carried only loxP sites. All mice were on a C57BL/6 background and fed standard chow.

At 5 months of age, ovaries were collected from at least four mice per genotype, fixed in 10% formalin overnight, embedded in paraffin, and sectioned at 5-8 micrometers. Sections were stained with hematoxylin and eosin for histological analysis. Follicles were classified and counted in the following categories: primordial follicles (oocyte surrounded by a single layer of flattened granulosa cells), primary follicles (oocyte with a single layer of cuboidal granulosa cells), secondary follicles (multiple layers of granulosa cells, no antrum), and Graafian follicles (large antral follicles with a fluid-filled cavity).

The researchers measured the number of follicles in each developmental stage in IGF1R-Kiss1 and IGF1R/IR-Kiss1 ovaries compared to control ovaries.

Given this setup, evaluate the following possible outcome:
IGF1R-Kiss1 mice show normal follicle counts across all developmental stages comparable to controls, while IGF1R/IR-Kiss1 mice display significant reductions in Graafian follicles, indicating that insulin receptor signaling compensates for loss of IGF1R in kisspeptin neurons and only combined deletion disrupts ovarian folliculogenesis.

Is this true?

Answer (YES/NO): NO